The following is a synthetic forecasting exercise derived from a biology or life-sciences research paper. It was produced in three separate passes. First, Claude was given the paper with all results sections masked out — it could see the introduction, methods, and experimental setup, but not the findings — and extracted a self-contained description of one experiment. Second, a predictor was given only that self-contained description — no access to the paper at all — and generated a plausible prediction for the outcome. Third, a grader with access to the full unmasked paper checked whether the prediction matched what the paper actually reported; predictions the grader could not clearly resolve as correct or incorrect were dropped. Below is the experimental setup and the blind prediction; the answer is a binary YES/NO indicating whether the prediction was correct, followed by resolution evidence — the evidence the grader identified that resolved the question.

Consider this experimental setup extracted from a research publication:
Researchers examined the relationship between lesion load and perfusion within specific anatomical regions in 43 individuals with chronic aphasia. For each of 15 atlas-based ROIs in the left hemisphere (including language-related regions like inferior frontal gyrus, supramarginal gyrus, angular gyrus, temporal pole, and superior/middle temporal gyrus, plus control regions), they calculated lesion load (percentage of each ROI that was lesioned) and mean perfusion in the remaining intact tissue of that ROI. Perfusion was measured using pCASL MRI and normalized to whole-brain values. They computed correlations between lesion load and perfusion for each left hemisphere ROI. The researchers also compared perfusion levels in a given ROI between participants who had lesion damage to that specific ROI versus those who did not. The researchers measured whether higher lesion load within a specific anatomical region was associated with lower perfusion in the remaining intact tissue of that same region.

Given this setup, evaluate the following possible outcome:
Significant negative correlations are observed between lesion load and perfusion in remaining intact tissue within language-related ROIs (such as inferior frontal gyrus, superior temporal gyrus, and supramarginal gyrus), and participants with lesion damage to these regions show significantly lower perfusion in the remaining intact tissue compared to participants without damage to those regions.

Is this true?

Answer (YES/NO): NO